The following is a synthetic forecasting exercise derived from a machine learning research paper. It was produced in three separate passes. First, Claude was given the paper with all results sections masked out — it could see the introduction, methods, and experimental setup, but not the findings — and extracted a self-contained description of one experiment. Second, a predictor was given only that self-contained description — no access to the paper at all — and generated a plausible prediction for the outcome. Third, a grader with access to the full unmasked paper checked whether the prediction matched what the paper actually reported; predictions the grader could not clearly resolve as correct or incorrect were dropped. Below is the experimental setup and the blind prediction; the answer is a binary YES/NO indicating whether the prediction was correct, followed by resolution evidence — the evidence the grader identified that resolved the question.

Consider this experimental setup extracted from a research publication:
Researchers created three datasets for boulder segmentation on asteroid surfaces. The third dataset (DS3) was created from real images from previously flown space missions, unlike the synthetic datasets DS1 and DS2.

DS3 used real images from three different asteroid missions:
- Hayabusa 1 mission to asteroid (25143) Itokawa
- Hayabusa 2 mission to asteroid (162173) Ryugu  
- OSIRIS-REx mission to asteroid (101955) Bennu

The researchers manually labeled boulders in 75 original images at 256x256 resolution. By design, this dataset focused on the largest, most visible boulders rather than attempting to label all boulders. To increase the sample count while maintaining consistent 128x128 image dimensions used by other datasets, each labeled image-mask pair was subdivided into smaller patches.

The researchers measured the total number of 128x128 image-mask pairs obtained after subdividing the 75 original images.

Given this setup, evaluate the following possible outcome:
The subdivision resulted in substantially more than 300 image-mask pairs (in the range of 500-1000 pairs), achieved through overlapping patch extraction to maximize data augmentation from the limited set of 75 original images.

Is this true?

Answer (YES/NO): NO